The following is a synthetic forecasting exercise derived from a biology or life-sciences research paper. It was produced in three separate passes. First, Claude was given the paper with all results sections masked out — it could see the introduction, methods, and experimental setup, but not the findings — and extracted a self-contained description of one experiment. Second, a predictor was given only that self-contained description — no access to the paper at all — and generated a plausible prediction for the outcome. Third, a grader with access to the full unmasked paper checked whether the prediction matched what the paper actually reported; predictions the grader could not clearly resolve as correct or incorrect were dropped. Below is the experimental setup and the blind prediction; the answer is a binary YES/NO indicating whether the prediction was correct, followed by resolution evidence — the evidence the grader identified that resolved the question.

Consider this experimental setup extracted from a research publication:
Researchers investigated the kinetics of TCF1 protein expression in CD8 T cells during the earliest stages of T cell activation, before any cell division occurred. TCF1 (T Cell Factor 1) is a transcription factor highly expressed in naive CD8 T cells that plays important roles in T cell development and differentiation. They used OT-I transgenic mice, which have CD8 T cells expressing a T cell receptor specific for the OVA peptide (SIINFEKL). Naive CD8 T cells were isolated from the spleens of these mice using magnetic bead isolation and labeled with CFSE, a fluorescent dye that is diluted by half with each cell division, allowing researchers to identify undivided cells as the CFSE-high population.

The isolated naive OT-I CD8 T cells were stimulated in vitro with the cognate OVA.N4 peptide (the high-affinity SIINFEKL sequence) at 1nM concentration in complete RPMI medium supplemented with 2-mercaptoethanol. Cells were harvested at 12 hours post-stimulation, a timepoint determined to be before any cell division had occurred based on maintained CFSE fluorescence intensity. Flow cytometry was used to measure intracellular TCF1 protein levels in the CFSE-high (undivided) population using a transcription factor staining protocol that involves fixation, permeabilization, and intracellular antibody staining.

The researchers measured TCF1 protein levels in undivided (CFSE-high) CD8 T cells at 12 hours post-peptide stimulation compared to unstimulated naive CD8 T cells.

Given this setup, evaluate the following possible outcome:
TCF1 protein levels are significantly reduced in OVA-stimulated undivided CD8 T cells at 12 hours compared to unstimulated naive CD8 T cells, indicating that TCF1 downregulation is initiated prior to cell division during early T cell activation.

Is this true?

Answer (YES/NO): YES